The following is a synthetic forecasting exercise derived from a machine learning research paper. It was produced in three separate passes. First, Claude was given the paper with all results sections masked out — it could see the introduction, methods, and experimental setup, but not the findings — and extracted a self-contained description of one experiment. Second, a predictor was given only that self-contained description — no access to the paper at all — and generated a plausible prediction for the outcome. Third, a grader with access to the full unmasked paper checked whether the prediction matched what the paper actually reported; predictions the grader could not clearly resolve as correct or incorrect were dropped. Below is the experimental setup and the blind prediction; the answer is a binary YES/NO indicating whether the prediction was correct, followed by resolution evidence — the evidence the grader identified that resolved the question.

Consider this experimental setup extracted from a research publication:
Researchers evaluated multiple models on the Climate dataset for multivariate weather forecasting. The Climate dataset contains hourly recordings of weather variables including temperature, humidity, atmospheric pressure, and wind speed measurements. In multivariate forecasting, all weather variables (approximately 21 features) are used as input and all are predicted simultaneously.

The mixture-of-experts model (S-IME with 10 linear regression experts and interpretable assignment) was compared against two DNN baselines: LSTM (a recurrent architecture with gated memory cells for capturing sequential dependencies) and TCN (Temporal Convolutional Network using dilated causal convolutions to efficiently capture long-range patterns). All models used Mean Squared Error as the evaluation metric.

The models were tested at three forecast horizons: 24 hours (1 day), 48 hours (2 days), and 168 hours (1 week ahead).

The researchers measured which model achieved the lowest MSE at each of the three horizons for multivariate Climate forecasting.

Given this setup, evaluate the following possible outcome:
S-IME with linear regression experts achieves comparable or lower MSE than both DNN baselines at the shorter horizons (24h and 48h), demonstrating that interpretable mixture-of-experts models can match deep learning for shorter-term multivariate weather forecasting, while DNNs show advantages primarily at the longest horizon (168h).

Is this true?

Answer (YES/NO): NO